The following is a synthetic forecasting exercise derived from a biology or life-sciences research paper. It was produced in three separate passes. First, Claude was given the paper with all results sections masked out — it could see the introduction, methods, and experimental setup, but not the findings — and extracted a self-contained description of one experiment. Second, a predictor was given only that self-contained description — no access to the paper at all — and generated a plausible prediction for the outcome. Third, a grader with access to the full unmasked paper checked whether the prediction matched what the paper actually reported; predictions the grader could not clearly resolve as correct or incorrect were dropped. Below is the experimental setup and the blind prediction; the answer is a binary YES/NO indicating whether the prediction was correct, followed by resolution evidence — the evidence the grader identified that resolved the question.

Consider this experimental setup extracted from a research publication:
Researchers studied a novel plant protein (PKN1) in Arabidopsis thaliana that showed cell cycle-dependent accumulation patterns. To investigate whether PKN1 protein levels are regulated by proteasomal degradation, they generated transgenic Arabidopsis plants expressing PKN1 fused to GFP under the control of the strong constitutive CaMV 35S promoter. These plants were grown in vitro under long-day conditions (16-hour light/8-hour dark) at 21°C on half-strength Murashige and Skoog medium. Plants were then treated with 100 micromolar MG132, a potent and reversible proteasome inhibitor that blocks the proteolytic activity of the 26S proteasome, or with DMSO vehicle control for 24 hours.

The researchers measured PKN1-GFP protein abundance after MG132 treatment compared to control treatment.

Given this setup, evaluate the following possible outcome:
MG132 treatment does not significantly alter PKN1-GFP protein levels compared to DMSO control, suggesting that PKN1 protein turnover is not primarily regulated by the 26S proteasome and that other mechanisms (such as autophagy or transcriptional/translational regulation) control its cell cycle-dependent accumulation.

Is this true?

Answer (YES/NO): NO